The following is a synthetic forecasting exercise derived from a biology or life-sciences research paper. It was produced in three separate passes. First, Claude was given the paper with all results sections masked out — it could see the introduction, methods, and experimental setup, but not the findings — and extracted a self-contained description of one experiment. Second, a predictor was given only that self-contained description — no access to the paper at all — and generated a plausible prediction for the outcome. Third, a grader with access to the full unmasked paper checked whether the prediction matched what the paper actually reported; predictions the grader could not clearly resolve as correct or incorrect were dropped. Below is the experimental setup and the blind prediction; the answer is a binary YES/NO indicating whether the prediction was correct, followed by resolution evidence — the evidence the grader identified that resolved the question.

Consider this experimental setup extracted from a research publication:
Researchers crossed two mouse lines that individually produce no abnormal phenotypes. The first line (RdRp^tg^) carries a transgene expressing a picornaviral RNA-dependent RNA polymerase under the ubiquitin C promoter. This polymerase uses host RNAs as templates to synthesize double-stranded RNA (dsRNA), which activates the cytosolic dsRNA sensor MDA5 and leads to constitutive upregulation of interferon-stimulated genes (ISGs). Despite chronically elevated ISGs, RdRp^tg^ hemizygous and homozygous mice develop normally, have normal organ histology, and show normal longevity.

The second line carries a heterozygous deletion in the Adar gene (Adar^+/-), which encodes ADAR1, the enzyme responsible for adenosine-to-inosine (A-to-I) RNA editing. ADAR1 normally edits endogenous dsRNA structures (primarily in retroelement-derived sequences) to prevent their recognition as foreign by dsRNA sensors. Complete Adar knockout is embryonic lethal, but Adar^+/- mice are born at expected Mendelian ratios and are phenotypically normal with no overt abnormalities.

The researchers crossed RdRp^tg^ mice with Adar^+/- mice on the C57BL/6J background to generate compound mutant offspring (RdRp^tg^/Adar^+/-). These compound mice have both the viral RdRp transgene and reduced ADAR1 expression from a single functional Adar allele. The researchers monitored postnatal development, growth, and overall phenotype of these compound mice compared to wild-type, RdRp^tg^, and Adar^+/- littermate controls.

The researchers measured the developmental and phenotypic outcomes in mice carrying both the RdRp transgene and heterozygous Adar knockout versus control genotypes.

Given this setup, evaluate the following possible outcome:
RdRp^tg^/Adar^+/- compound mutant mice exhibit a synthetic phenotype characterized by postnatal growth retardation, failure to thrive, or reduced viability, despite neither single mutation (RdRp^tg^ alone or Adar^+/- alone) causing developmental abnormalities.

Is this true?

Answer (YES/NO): YES